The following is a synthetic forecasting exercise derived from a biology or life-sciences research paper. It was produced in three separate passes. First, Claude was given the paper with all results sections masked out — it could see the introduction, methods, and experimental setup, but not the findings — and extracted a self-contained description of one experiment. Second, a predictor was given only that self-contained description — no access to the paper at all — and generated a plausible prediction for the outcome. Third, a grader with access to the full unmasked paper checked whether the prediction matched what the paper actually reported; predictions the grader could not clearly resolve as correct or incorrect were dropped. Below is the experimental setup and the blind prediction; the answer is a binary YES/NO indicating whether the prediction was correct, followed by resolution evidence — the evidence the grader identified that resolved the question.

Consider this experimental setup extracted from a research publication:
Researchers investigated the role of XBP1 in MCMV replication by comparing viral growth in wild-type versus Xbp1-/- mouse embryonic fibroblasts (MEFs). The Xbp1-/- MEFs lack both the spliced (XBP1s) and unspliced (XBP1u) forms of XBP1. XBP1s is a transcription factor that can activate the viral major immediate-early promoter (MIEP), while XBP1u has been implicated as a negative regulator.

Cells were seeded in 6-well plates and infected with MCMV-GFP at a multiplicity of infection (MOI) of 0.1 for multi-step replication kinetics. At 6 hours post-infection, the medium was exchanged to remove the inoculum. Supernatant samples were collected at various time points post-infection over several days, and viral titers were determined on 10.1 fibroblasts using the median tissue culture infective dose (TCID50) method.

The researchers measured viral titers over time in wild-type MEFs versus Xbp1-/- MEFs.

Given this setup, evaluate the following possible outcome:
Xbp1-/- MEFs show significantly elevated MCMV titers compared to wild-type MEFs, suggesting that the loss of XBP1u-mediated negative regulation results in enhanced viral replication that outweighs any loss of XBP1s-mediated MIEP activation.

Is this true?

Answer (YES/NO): NO